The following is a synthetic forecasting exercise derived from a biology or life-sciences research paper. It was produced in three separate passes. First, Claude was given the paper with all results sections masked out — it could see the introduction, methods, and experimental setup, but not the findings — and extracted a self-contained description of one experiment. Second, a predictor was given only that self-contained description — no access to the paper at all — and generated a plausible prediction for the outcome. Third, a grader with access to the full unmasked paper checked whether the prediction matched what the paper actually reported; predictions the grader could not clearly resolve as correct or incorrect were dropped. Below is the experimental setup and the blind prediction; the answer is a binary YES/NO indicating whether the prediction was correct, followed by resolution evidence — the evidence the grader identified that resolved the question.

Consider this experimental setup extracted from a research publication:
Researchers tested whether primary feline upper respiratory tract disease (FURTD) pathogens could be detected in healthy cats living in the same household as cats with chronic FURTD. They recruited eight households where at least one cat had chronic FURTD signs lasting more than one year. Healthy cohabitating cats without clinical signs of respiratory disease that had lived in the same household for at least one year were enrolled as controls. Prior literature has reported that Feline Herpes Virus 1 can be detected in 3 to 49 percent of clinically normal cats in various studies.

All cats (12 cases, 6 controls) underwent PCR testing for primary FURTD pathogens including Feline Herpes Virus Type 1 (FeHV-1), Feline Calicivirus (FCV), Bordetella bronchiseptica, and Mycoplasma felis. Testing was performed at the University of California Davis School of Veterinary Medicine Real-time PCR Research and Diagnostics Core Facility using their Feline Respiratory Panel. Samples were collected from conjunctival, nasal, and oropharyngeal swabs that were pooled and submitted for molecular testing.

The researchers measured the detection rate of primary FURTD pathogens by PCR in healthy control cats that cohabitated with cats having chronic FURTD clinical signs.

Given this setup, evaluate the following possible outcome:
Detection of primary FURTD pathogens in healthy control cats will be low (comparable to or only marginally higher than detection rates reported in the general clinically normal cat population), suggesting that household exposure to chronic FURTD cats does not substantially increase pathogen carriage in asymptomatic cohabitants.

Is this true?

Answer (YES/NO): NO